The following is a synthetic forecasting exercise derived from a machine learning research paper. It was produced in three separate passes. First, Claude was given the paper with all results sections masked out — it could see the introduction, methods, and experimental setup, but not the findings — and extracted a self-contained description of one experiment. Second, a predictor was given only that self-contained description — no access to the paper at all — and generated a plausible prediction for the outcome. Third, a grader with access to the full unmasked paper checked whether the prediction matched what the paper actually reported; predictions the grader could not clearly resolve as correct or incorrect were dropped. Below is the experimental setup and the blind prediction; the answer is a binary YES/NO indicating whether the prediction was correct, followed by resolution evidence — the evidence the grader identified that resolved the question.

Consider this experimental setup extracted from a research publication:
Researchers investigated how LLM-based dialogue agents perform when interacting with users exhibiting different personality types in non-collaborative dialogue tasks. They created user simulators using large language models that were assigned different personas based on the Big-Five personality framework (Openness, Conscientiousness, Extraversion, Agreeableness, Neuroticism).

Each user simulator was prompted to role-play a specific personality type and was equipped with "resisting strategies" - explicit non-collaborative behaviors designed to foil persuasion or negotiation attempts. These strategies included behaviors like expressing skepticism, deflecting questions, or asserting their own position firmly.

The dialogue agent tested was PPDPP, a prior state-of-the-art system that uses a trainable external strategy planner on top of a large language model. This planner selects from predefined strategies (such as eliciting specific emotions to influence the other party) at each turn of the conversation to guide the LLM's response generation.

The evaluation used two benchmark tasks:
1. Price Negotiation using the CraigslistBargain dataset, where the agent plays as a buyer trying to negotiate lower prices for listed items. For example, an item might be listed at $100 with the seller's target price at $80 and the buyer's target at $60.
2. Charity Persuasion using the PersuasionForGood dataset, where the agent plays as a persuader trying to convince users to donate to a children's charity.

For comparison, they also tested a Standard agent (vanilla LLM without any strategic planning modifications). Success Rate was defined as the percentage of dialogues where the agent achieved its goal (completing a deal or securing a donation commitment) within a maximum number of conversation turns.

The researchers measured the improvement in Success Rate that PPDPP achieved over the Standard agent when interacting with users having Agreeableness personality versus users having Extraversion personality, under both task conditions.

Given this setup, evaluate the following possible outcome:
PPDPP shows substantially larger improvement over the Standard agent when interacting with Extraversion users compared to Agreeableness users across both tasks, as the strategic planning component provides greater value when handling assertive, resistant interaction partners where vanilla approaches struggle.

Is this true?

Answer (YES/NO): YES